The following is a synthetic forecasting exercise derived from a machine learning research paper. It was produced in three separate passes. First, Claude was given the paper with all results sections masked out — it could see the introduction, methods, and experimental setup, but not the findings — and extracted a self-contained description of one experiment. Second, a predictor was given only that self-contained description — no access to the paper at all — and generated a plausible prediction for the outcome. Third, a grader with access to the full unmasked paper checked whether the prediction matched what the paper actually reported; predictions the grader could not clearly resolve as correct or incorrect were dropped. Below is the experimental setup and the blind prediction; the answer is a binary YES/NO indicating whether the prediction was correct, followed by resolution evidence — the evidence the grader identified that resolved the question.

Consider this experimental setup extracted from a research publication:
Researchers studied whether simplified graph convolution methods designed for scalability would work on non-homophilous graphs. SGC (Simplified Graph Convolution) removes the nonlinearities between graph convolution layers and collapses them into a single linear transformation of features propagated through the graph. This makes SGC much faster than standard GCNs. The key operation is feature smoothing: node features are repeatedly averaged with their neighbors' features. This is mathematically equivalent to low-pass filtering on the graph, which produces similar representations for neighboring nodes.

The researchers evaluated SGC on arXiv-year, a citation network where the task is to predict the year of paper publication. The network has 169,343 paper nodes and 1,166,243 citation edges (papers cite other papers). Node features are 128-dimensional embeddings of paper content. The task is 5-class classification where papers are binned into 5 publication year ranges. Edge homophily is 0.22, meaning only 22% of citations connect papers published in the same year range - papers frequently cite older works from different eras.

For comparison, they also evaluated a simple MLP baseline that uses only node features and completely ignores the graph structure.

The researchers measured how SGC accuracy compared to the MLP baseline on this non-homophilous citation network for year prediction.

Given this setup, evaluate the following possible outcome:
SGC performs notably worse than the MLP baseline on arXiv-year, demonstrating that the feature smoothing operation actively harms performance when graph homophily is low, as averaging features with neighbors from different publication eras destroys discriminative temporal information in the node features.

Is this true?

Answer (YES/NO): YES